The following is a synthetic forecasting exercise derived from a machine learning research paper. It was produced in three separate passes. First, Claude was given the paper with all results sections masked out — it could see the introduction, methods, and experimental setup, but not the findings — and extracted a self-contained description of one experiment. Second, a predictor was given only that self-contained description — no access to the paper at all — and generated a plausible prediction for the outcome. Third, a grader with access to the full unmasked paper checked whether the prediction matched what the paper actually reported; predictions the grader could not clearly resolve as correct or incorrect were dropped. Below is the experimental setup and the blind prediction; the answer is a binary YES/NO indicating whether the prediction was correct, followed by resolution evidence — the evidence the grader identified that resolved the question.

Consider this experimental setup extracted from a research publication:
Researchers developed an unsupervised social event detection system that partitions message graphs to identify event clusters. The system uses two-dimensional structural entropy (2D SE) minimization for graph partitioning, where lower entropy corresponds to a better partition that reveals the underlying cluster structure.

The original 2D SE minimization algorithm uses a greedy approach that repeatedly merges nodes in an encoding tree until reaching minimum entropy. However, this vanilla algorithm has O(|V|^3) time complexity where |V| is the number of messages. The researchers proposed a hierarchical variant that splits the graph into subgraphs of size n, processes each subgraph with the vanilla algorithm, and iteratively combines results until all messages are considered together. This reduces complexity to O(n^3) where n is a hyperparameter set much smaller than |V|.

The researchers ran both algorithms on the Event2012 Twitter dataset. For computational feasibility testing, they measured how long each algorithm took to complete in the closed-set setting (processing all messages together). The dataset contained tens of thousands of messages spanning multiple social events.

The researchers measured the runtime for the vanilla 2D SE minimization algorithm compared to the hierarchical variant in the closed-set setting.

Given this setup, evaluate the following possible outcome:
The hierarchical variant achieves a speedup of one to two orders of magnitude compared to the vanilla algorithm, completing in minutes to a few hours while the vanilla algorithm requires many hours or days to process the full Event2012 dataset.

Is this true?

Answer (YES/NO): YES